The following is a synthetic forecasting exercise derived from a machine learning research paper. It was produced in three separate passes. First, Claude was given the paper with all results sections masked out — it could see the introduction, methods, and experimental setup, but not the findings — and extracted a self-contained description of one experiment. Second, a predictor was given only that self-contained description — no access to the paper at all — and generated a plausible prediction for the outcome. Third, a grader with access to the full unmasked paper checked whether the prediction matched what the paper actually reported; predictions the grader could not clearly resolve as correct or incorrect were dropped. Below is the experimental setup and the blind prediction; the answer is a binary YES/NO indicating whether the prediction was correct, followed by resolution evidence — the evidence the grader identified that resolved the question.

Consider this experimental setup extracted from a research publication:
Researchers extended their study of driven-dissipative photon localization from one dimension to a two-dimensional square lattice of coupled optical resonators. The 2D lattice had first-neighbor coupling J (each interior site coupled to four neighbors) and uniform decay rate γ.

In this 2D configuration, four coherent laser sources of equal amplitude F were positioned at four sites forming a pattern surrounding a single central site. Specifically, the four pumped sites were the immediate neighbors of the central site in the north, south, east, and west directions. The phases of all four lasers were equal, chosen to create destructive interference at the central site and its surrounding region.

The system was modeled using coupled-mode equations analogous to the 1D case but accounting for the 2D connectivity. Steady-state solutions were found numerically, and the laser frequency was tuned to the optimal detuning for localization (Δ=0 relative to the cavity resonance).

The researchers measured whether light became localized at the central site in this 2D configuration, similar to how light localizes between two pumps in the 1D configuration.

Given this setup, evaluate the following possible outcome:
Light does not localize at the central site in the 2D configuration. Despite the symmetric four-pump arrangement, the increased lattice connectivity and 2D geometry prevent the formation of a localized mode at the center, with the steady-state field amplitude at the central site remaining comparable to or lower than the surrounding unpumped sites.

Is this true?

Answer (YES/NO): NO